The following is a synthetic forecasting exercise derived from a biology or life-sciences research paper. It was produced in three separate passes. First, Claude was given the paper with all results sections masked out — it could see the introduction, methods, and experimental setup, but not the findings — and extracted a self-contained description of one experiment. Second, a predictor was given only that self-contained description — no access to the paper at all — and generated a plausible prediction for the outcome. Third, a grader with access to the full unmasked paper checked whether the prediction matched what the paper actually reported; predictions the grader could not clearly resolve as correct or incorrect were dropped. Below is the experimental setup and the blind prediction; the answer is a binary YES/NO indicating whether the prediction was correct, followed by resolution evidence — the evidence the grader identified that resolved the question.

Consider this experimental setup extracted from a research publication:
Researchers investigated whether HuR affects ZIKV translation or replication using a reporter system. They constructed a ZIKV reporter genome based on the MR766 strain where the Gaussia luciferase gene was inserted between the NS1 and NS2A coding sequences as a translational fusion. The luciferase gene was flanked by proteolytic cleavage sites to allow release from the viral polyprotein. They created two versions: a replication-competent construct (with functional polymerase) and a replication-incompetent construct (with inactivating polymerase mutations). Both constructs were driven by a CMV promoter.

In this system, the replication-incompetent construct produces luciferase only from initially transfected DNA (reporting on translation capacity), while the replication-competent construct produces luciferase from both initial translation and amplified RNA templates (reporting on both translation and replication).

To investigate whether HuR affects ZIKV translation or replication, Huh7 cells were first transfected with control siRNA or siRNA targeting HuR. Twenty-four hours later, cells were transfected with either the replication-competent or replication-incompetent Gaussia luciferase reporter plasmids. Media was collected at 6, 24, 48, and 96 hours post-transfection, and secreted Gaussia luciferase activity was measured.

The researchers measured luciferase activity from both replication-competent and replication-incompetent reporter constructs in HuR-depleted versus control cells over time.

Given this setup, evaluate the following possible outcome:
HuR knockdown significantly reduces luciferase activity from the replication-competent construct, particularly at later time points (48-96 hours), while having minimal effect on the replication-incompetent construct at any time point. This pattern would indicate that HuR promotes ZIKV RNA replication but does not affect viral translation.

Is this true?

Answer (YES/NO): NO